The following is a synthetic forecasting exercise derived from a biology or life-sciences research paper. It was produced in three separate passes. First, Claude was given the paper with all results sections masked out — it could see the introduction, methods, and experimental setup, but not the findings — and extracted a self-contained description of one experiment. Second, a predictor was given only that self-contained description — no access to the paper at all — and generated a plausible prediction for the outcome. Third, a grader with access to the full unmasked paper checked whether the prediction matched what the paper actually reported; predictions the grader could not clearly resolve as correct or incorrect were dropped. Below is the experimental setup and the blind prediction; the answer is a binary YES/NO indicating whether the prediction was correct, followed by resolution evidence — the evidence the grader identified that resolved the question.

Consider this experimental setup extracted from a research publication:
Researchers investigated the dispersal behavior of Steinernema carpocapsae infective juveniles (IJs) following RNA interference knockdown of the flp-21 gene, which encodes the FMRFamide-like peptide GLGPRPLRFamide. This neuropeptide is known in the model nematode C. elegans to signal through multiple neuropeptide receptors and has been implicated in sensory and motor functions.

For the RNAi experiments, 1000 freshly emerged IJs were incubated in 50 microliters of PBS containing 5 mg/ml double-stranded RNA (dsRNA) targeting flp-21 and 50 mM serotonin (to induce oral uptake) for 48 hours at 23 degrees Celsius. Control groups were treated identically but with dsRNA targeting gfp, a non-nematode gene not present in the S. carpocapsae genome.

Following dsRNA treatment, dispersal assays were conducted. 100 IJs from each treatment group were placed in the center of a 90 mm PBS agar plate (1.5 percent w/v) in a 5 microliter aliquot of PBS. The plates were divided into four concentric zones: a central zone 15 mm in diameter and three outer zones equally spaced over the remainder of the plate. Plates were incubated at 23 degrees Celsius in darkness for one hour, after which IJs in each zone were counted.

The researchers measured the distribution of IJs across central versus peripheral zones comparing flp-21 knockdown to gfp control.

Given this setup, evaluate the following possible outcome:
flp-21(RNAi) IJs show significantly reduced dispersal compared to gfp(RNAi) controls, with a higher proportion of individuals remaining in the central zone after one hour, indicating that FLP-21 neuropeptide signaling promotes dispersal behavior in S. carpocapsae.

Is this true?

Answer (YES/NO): YES